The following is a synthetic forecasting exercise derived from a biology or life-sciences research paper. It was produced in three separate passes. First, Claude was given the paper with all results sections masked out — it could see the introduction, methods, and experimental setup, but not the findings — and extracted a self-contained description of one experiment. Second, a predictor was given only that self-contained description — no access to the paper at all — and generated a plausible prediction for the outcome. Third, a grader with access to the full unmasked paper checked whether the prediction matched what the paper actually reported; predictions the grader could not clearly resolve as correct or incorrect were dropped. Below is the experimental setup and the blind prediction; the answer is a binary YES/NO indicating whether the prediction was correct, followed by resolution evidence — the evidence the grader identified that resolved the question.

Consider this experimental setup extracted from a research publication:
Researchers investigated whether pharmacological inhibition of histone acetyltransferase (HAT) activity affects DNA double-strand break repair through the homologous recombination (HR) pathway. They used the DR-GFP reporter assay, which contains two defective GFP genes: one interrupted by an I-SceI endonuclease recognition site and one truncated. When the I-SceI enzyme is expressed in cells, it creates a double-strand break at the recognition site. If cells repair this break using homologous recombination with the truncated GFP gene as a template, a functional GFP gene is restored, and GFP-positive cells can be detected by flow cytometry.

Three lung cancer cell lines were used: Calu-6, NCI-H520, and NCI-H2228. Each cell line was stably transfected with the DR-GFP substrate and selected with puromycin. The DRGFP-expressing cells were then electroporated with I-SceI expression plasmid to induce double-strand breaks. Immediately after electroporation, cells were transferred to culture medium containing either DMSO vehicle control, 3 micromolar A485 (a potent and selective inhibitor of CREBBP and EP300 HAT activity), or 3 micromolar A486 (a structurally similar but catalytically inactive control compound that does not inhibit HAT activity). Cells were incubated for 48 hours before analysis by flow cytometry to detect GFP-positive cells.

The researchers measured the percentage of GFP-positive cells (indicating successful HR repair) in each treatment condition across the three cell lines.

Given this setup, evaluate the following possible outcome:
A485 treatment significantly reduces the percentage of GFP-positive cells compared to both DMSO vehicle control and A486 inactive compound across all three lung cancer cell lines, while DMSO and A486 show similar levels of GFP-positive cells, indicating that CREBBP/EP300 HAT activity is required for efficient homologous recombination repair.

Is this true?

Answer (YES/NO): NO